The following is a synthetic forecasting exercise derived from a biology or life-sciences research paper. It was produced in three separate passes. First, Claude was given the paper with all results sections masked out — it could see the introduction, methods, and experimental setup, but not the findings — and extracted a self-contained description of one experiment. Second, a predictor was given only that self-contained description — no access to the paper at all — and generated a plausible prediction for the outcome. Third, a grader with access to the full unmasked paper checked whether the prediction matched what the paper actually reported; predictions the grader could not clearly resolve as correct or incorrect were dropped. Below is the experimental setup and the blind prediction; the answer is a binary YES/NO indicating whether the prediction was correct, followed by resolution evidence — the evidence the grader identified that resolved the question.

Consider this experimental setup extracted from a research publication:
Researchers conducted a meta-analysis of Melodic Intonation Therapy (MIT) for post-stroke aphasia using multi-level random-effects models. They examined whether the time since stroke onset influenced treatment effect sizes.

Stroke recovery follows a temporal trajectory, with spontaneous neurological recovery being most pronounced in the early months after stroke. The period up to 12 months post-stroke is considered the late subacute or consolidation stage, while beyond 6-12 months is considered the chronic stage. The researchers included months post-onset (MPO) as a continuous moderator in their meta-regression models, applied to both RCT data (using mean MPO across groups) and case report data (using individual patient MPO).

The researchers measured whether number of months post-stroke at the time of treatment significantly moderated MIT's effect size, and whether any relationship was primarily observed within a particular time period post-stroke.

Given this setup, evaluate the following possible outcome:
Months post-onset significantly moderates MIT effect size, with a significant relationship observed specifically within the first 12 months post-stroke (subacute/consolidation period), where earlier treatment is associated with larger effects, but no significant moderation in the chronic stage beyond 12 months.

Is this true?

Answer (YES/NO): NO